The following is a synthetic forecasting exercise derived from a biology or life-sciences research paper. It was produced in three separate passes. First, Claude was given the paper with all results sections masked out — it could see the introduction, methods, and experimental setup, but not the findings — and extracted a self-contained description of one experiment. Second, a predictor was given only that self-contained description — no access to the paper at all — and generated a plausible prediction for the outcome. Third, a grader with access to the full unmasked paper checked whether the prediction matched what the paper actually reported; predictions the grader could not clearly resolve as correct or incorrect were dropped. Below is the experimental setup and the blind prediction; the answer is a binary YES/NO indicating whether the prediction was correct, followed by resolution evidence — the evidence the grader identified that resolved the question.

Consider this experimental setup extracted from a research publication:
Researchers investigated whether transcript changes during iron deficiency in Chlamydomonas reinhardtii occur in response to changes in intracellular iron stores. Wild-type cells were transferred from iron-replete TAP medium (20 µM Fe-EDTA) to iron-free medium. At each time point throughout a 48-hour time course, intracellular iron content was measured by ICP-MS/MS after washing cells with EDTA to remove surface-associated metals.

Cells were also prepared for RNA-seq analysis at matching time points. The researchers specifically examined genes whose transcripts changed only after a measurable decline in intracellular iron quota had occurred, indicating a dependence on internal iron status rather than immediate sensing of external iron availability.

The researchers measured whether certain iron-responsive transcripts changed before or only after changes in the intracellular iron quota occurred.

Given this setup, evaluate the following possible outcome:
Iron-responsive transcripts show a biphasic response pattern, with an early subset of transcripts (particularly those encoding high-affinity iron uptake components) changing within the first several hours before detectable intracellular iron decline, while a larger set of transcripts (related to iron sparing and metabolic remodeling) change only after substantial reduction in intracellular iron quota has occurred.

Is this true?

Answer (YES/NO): YES